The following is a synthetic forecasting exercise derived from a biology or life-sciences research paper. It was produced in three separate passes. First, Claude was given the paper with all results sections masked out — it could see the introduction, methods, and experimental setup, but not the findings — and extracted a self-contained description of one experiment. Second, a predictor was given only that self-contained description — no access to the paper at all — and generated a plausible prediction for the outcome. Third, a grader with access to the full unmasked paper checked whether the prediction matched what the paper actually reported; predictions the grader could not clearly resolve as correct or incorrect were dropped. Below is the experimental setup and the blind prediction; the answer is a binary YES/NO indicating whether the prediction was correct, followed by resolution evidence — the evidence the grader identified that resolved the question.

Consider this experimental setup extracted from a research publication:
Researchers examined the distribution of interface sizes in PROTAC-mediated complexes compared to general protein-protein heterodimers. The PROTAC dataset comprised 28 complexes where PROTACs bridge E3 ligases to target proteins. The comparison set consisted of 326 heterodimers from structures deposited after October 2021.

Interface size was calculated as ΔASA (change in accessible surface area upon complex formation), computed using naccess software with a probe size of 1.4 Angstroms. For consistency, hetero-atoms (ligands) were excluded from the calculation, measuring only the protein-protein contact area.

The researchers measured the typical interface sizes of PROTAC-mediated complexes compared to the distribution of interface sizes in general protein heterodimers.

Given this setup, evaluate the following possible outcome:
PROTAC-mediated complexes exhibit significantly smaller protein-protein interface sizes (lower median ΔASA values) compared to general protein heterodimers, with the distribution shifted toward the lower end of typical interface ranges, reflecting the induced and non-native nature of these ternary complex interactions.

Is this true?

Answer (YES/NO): YES